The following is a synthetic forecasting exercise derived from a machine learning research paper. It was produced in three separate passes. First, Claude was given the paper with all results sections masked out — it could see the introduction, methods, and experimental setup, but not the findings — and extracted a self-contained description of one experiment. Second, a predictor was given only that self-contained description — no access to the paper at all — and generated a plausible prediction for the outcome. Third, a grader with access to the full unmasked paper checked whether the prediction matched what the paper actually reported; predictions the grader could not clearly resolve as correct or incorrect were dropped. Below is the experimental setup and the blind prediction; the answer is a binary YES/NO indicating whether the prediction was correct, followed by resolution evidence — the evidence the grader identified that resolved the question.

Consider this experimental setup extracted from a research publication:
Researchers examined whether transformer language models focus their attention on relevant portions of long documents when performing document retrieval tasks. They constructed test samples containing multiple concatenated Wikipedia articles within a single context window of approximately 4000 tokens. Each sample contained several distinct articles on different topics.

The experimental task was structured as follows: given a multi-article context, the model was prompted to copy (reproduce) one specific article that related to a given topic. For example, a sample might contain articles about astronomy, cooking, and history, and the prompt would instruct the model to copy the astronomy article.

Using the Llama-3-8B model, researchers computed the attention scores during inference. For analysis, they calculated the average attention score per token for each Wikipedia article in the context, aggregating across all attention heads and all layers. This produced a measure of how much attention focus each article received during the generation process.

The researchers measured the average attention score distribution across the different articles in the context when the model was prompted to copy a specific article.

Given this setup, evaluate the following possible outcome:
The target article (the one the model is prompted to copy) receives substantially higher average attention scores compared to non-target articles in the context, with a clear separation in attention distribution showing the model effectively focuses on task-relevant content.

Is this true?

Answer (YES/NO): YES